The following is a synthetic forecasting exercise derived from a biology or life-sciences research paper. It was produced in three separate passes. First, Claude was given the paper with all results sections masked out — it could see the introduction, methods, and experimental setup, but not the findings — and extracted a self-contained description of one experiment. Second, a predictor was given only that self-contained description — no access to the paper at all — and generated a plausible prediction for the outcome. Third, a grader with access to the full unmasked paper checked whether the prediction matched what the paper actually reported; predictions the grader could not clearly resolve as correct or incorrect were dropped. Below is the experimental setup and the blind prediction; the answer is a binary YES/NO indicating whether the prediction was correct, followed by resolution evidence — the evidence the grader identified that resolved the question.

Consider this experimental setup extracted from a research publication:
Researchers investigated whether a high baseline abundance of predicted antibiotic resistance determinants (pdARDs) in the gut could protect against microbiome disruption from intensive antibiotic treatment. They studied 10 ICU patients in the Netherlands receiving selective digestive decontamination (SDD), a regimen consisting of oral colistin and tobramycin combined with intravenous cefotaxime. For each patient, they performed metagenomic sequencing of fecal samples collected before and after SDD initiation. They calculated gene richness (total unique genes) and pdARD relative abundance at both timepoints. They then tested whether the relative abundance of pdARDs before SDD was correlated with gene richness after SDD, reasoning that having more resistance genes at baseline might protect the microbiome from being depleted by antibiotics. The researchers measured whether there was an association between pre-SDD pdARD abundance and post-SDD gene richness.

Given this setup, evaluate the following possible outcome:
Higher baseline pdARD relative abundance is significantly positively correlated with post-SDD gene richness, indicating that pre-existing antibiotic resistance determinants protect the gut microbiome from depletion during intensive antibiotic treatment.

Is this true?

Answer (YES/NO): NO